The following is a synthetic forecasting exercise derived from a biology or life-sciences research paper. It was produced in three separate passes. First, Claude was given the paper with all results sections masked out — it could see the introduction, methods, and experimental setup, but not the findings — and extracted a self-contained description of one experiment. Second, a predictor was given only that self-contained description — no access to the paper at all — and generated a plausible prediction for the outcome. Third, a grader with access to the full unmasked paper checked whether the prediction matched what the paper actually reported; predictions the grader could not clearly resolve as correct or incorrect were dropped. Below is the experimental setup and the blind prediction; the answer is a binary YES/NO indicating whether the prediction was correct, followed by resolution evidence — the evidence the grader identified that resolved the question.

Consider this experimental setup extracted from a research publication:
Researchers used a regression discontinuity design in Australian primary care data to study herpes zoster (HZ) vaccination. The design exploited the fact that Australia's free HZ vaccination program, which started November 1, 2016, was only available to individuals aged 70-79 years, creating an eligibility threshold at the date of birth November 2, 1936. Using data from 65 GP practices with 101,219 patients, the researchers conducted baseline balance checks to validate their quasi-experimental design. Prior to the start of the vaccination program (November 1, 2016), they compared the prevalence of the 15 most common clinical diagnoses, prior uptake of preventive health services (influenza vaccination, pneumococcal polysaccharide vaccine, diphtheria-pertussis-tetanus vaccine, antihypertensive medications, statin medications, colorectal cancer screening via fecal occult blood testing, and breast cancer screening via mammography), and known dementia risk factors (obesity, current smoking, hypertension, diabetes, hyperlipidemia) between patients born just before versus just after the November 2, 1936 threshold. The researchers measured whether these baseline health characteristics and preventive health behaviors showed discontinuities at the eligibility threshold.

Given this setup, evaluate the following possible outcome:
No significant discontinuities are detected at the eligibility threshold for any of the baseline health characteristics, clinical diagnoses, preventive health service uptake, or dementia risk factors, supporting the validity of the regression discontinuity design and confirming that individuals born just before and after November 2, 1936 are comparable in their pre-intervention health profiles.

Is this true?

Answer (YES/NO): YES